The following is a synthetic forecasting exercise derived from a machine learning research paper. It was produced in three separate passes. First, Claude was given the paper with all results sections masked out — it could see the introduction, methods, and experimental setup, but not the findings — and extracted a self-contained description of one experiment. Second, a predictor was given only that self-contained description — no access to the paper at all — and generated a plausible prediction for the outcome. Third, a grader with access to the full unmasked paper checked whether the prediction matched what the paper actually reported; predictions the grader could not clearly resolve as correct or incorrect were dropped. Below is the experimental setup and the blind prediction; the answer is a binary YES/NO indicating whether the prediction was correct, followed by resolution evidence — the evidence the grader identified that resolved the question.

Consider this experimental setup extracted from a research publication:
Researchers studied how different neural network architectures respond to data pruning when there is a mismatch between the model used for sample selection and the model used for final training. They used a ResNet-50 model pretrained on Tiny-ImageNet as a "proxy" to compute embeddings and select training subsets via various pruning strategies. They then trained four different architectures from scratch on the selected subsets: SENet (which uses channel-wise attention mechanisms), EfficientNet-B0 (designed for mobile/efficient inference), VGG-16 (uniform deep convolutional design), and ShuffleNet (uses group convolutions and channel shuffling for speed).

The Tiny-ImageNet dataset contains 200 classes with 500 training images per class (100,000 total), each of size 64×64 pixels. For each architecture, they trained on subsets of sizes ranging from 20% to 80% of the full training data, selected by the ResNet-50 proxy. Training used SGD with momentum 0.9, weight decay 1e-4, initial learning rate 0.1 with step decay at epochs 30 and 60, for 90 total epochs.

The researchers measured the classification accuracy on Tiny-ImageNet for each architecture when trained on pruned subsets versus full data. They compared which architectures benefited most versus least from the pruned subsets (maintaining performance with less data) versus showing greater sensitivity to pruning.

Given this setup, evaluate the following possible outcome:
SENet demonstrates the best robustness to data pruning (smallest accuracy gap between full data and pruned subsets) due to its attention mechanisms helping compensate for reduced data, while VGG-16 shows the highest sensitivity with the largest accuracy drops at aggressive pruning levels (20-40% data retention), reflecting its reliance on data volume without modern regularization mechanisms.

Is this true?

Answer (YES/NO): NO